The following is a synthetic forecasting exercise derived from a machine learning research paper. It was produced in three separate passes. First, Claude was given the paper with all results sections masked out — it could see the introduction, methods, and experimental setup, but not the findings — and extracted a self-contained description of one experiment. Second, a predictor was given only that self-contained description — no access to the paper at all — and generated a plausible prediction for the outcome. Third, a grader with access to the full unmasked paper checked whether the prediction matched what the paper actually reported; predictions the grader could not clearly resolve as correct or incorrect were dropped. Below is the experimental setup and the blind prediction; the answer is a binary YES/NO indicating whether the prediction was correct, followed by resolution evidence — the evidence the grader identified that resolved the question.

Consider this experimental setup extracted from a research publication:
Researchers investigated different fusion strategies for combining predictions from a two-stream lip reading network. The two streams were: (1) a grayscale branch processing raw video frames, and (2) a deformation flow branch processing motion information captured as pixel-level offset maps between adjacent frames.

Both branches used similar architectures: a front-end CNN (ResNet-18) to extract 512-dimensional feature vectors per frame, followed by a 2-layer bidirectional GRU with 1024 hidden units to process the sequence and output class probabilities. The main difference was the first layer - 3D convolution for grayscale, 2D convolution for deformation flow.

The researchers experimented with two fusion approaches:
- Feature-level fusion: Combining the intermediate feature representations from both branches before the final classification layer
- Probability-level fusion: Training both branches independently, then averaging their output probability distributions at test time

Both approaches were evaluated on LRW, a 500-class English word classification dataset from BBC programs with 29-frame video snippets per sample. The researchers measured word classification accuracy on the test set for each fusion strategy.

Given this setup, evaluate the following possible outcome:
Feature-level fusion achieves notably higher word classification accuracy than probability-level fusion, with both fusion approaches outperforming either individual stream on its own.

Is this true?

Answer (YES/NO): NO